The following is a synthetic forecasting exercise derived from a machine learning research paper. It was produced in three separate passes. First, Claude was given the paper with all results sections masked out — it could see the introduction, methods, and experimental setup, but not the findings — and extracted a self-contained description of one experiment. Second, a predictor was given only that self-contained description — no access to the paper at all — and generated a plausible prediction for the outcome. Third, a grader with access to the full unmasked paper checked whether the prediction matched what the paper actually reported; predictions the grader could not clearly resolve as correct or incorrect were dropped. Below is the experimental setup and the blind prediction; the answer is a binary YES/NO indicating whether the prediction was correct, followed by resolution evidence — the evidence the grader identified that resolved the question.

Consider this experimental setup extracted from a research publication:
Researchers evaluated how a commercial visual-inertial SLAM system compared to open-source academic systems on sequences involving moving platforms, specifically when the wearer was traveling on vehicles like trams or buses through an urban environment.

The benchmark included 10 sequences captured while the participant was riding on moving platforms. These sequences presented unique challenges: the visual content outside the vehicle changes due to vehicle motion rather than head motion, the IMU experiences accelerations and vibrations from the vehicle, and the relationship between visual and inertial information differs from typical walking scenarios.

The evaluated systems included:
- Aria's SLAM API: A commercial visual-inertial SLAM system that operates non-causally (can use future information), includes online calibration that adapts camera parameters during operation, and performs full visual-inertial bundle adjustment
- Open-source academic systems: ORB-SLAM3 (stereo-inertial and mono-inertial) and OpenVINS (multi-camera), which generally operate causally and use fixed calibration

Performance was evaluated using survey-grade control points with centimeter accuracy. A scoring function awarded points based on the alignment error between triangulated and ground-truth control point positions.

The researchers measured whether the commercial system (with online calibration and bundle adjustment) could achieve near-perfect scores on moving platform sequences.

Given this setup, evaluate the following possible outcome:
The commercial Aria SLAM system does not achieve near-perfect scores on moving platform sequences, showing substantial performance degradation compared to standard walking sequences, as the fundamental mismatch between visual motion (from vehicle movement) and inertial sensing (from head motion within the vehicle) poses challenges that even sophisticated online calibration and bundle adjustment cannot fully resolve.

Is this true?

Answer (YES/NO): YES